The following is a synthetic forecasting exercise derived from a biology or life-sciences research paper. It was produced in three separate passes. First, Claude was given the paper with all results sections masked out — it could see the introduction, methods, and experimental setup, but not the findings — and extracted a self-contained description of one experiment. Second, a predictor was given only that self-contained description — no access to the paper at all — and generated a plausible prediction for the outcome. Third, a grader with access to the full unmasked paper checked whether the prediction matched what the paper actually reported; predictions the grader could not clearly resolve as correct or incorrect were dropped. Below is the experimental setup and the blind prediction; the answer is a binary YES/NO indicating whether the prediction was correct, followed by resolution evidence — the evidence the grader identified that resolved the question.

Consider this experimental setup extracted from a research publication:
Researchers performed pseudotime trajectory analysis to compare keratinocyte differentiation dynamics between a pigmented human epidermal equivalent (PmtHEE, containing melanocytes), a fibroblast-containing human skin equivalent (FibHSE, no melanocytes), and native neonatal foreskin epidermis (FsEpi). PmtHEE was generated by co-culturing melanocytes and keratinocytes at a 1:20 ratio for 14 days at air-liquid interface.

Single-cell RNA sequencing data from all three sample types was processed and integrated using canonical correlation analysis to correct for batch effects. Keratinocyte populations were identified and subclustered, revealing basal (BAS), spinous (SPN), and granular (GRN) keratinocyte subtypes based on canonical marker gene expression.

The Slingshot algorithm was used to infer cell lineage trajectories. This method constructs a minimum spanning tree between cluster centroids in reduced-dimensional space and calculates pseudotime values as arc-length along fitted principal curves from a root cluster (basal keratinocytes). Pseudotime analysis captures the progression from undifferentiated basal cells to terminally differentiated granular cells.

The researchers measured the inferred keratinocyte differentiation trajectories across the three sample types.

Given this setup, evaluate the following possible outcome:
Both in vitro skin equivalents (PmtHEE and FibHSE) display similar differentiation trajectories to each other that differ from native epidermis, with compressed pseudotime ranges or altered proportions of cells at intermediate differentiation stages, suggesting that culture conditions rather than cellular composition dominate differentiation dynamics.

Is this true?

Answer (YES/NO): NO